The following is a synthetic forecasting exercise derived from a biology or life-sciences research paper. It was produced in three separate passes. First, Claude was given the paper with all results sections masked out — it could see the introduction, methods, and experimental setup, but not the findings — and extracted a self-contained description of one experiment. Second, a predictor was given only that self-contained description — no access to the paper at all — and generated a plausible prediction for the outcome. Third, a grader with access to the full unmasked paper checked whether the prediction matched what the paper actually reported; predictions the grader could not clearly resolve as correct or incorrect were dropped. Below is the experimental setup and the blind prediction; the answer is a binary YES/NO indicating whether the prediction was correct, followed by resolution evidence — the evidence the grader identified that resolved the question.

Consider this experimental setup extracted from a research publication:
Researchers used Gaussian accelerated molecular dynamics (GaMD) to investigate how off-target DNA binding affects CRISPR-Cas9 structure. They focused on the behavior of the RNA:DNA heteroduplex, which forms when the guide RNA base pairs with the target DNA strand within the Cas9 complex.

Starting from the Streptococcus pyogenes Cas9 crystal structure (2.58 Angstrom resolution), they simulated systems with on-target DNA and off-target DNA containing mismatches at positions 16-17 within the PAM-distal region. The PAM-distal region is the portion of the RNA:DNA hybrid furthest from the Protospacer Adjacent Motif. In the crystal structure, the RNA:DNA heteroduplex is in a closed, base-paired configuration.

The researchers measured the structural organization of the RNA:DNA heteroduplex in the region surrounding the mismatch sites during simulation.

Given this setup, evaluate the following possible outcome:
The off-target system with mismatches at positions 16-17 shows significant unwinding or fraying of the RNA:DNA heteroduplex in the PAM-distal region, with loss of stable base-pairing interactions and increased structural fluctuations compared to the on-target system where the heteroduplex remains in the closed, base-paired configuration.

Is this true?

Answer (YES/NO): YES